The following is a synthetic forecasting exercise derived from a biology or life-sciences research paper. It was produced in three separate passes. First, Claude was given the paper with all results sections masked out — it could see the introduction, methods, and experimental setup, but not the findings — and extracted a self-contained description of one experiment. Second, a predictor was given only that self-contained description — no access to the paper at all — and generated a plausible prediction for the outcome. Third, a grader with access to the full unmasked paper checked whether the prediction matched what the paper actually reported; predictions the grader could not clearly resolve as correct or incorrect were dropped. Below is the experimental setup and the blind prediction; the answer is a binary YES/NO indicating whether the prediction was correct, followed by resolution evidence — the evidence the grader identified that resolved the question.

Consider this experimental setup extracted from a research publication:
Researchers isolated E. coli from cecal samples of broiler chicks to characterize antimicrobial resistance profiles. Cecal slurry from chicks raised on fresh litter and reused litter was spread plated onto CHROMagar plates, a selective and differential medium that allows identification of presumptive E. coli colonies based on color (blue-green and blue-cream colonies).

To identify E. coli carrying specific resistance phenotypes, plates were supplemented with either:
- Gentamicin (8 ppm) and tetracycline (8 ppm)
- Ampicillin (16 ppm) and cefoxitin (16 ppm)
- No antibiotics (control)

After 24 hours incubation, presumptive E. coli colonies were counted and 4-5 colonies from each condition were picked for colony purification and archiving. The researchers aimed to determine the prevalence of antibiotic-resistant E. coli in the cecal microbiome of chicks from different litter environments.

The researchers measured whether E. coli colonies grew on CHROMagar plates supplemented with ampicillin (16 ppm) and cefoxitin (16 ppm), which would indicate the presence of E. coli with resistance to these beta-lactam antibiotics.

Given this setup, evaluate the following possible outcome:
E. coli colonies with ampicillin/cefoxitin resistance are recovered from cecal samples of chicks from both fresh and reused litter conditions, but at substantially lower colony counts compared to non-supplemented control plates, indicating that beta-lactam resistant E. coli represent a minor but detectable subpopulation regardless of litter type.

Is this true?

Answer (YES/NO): NO